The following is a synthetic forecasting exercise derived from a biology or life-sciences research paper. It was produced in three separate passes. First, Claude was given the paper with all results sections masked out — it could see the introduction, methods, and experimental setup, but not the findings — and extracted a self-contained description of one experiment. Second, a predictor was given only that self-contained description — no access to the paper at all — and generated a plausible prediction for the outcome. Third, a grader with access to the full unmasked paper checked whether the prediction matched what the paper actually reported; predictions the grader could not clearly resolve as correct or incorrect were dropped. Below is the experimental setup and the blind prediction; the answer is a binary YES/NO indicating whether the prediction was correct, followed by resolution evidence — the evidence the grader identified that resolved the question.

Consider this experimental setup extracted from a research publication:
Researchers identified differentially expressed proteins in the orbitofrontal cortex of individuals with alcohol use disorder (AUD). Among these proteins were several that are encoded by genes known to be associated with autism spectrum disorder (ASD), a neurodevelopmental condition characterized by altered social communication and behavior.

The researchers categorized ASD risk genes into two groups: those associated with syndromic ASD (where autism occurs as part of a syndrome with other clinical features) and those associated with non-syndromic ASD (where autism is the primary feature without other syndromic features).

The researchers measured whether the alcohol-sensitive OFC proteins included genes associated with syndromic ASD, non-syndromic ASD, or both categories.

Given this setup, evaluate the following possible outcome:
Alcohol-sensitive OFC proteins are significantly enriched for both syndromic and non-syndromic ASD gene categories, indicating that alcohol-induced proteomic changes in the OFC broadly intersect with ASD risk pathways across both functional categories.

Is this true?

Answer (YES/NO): NO